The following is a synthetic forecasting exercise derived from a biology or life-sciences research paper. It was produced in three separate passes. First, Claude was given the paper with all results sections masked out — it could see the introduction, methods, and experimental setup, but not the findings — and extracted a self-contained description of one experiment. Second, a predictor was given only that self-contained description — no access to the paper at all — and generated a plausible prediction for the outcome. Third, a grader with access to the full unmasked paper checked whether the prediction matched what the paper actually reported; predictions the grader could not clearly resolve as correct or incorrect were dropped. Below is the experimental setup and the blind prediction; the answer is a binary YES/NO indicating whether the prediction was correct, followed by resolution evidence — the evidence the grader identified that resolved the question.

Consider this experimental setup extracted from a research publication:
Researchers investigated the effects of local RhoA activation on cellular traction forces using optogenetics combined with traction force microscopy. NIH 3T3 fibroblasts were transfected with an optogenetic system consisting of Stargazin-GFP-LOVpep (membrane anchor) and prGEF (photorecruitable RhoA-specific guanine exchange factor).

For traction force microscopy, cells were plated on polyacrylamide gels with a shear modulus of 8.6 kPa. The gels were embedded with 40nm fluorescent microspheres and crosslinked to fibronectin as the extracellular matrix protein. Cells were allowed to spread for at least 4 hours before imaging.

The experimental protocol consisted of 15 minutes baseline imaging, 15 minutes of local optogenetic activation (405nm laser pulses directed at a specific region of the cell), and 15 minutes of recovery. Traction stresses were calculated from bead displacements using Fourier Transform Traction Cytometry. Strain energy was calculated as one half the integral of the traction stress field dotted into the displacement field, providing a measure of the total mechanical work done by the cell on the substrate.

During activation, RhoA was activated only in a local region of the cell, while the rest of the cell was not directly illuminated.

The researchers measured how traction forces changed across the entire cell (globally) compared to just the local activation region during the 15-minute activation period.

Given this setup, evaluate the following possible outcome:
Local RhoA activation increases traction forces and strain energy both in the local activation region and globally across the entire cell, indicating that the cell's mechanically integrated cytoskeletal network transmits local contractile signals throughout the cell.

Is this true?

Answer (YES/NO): NO